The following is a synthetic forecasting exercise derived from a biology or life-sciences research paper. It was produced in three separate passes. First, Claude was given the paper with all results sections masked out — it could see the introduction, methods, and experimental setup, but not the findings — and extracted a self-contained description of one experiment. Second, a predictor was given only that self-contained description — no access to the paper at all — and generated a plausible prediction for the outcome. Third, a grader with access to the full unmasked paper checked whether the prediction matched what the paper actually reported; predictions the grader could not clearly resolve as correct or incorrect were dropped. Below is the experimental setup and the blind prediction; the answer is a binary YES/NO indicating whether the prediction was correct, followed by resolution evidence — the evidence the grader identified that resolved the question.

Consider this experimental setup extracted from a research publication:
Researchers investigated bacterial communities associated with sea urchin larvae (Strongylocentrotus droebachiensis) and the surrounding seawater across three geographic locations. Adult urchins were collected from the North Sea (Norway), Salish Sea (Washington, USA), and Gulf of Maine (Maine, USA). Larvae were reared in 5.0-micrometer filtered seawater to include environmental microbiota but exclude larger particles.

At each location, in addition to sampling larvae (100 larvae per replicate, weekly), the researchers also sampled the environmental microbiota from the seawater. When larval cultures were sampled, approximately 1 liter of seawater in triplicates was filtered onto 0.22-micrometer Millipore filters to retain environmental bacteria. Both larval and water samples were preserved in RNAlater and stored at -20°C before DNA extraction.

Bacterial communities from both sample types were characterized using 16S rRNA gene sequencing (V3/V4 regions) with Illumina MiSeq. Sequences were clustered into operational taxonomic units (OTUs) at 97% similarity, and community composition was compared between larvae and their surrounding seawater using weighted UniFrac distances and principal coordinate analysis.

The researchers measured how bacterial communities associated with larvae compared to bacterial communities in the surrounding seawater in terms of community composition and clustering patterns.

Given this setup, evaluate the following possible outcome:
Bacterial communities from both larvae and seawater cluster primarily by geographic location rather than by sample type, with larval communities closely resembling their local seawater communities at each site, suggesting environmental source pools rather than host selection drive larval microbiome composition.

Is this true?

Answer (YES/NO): NO